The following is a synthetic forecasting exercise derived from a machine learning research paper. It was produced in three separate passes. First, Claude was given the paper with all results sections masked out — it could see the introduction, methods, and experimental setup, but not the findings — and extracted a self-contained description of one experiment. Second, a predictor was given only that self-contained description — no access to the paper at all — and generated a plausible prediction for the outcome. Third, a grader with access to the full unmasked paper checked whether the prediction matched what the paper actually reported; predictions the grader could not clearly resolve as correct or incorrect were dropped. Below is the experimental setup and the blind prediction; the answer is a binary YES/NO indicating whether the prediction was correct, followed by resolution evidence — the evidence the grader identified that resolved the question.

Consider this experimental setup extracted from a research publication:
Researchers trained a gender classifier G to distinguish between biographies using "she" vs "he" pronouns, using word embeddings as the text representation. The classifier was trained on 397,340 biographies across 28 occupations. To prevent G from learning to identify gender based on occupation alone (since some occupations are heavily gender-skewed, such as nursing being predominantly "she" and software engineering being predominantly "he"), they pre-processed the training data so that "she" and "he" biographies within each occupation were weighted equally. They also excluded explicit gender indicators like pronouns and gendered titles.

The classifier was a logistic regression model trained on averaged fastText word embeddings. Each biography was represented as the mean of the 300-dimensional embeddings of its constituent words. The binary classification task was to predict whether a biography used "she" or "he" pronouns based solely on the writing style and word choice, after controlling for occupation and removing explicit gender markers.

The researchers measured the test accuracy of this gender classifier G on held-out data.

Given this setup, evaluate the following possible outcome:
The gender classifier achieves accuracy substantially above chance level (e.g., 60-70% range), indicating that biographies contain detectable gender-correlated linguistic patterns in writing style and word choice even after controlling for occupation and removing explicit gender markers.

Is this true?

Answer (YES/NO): YES